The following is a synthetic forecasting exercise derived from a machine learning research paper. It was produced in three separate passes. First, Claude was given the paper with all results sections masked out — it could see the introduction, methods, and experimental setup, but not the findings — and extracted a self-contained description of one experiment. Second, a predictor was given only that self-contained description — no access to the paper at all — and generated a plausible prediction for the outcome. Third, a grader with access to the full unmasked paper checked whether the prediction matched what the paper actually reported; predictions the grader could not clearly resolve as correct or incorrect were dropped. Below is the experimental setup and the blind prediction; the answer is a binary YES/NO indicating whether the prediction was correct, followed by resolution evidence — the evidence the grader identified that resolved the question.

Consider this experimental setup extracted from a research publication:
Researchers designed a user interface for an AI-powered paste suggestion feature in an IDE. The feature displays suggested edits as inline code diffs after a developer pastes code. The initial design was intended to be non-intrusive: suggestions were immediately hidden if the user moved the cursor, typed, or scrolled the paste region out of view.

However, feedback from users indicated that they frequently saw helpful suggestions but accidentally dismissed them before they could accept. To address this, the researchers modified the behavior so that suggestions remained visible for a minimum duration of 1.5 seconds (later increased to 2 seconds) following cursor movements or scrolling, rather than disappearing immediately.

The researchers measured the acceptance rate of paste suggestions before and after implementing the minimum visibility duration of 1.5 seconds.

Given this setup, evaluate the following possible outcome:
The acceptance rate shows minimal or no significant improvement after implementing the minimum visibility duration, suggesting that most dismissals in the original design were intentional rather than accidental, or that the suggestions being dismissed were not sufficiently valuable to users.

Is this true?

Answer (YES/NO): NO